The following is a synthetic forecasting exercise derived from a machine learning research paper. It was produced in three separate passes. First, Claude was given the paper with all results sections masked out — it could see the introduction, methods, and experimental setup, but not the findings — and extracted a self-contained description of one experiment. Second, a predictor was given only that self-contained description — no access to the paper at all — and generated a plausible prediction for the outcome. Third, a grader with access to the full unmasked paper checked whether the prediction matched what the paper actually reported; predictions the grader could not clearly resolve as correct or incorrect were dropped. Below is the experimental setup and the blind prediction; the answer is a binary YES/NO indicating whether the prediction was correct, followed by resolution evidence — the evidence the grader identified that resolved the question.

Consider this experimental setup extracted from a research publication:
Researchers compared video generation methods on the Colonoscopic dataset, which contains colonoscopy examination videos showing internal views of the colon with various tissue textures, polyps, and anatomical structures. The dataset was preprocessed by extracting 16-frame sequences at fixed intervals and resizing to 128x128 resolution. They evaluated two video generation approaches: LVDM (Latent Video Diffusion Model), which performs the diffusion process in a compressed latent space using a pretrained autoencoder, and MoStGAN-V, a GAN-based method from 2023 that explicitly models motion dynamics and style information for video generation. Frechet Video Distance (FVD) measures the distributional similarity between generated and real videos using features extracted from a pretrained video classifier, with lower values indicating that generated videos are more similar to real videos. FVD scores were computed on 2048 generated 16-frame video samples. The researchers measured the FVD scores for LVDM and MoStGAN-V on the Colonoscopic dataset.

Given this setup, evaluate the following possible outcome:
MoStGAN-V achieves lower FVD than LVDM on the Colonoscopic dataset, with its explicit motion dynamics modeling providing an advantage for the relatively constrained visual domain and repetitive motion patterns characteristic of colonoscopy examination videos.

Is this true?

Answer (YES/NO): YES